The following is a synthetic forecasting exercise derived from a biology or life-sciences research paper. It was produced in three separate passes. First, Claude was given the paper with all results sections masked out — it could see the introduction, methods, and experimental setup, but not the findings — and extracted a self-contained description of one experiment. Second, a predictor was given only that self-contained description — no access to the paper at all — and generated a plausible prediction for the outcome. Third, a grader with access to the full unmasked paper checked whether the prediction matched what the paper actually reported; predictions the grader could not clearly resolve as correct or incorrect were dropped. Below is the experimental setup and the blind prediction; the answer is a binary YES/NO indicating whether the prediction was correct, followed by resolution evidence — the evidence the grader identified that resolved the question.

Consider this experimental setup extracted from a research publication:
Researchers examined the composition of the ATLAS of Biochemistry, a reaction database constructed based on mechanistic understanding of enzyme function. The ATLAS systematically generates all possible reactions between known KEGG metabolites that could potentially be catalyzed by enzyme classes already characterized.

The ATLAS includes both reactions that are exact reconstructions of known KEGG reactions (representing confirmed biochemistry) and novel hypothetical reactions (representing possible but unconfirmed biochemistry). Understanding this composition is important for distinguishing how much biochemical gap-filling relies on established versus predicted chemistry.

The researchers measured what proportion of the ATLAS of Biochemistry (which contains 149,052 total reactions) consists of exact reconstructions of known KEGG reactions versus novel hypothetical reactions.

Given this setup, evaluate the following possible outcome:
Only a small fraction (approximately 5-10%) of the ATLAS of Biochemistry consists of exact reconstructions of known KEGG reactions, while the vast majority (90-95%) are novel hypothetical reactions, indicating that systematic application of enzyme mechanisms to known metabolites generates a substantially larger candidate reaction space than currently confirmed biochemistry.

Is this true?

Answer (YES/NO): NO